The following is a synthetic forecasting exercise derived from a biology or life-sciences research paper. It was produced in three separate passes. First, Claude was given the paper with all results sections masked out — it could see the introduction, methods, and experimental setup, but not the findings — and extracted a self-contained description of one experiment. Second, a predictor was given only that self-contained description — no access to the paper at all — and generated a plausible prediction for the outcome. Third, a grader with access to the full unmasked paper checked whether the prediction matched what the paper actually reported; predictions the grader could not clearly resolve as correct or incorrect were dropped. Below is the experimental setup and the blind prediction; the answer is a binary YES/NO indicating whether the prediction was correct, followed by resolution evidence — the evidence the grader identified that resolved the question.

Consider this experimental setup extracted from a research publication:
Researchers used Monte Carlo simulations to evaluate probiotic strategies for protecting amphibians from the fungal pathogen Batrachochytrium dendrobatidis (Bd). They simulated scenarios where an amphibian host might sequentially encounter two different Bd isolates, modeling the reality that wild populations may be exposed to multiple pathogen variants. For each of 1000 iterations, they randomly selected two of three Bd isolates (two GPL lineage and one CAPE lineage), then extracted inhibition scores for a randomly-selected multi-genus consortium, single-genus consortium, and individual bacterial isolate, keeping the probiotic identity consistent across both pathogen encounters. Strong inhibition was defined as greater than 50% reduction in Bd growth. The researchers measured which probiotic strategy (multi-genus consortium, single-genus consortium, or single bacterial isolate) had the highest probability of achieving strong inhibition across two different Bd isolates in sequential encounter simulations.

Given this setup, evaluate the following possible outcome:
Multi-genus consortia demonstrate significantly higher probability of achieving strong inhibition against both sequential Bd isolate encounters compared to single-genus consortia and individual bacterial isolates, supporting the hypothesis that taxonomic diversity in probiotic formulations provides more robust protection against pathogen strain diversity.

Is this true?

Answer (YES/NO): YES